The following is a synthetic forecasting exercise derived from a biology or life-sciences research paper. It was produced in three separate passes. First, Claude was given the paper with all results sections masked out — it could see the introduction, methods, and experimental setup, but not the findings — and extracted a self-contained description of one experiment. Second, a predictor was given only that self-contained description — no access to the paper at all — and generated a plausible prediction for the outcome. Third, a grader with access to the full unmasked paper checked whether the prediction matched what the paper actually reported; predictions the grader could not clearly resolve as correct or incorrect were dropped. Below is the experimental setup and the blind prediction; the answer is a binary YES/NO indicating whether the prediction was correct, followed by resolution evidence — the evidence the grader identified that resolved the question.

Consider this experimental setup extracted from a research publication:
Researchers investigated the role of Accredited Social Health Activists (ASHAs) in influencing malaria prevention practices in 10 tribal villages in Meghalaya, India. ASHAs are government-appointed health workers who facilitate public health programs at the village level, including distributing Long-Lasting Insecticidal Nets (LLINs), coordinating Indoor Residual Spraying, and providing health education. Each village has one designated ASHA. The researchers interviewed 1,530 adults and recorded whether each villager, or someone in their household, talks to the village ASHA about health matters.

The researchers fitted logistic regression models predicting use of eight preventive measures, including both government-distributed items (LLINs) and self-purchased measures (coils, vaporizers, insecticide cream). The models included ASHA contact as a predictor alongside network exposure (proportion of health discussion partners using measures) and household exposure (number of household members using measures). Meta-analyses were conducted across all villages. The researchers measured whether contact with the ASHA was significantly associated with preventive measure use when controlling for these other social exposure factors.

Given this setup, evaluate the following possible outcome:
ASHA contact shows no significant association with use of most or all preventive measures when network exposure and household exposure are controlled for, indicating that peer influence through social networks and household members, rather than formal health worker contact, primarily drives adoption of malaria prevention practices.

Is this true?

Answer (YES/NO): YES